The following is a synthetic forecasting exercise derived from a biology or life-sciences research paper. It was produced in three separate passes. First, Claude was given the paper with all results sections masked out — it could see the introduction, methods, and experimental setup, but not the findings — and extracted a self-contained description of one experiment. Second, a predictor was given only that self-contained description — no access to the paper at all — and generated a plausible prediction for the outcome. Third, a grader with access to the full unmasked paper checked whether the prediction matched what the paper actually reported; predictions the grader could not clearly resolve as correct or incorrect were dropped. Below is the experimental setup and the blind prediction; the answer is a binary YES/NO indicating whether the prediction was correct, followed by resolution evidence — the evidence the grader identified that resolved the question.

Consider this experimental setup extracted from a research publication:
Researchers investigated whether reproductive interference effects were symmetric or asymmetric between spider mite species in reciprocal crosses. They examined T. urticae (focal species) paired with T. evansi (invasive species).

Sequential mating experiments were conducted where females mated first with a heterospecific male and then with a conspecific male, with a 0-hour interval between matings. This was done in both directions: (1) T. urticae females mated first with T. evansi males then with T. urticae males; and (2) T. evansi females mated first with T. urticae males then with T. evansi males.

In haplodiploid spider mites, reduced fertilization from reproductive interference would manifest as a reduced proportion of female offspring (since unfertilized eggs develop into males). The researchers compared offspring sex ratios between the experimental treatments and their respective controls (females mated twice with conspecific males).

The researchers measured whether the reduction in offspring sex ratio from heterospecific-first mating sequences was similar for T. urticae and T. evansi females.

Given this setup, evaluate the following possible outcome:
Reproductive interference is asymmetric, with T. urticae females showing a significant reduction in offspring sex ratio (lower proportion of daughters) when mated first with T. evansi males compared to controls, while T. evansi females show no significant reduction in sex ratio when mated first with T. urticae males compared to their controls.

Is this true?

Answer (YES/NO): NO